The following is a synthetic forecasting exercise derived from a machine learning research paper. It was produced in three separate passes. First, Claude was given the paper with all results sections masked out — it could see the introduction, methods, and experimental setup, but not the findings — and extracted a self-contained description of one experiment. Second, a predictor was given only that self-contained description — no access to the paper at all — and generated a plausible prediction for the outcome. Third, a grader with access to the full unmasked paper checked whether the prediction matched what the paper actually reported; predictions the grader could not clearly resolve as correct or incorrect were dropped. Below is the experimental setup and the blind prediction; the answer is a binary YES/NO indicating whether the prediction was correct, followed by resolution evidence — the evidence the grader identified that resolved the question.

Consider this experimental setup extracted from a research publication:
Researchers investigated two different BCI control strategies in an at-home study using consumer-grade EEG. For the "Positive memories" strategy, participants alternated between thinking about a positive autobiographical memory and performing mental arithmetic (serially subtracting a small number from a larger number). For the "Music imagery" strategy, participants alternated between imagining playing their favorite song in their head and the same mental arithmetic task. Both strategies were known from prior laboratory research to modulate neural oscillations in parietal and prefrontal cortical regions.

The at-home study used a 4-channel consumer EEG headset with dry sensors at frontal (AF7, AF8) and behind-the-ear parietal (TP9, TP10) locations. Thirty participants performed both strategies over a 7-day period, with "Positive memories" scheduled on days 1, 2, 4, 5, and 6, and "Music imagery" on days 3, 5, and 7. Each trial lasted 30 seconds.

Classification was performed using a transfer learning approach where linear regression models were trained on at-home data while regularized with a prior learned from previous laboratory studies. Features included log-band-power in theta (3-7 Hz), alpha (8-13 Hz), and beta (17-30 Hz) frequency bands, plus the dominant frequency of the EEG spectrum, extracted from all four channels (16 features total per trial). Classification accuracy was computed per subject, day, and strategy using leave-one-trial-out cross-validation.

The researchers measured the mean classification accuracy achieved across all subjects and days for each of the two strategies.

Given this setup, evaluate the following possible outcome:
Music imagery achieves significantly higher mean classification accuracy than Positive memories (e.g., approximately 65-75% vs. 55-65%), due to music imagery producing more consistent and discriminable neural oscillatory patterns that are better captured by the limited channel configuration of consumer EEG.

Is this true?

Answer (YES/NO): NO